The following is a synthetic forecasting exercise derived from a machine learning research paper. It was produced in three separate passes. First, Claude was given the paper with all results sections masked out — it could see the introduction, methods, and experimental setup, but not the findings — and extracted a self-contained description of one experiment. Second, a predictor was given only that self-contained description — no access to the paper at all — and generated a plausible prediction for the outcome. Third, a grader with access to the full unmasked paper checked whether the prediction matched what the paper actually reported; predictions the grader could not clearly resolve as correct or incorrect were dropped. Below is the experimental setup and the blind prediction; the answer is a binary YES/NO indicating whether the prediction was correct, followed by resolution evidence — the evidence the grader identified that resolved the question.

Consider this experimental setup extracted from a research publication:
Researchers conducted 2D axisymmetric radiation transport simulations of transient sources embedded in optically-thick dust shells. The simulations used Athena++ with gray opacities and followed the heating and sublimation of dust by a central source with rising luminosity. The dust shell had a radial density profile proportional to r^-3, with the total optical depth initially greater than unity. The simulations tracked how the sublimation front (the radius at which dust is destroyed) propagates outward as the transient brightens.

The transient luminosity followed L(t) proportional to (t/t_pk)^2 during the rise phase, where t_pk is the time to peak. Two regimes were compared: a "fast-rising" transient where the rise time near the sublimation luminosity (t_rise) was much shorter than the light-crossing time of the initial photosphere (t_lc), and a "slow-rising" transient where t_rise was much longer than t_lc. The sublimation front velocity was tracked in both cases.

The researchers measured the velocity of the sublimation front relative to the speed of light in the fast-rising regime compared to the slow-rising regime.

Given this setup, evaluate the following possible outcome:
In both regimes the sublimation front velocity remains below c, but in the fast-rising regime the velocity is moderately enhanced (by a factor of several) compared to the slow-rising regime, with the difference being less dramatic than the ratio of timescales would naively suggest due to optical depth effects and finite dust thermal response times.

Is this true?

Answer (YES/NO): NO